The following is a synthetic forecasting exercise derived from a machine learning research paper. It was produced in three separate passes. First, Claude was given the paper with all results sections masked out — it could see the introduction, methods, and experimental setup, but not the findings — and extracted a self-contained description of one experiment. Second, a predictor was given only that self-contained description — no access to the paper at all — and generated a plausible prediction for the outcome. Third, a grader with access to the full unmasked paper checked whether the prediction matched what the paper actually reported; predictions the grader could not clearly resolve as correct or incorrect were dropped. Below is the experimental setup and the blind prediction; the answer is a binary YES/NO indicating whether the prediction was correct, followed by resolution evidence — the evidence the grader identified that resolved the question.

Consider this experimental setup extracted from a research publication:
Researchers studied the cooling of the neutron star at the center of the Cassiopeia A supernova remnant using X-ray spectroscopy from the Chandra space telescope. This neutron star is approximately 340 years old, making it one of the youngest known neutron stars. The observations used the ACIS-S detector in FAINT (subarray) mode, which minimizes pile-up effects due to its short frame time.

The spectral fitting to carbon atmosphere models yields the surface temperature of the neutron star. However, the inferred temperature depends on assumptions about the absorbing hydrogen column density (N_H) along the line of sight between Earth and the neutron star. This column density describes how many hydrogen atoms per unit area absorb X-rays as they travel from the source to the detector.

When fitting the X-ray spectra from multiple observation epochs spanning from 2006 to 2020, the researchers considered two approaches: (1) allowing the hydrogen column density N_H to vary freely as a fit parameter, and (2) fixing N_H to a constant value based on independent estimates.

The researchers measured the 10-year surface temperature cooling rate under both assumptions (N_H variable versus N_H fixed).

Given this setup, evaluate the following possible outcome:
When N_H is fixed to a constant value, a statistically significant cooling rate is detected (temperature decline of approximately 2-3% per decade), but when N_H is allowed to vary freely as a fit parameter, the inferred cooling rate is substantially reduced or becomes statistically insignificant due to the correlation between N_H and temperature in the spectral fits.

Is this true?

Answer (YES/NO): NO